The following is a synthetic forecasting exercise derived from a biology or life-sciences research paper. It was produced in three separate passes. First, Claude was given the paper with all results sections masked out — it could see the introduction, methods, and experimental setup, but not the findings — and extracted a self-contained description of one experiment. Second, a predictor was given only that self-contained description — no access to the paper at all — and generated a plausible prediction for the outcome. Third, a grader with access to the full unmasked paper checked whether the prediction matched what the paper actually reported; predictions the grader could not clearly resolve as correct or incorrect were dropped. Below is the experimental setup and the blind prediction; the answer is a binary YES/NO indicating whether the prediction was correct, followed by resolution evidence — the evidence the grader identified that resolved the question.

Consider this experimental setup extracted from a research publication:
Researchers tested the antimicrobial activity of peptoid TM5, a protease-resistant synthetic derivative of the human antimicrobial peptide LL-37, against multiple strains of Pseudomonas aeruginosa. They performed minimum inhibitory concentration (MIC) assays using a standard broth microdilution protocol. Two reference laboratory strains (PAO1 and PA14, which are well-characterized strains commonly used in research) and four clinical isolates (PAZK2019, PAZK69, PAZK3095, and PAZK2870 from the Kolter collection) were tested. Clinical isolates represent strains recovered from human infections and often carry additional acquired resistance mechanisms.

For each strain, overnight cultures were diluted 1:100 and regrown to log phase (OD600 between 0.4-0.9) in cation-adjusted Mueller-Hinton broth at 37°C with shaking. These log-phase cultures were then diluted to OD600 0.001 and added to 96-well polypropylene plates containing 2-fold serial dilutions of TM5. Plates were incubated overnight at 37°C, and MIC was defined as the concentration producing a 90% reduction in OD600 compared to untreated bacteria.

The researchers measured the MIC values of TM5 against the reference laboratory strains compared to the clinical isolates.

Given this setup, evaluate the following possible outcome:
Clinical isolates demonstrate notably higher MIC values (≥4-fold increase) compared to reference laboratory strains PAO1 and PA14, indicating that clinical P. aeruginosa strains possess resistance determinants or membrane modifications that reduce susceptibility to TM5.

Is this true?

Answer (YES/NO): NO